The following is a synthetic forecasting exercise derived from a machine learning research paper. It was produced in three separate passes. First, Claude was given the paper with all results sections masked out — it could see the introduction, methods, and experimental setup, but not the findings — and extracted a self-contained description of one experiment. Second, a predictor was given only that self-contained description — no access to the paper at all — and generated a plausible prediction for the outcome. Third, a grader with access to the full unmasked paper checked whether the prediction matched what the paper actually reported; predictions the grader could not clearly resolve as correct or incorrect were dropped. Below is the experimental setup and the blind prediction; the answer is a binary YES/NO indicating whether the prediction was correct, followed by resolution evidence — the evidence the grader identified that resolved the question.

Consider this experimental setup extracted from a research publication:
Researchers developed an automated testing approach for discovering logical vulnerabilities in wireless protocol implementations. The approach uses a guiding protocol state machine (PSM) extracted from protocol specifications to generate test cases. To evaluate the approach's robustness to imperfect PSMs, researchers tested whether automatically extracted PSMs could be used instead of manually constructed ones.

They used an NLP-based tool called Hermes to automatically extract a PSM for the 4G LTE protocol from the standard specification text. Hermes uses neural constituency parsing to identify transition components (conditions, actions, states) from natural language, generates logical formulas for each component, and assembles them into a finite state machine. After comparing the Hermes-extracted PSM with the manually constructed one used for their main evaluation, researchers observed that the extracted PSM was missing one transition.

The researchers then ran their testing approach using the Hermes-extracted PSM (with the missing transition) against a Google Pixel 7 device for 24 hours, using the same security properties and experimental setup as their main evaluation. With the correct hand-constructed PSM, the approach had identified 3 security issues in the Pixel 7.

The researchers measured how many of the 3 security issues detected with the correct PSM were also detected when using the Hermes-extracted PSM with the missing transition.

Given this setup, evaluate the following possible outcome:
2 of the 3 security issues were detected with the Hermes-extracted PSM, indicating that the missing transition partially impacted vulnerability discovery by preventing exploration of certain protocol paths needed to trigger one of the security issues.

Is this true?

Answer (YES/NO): NO